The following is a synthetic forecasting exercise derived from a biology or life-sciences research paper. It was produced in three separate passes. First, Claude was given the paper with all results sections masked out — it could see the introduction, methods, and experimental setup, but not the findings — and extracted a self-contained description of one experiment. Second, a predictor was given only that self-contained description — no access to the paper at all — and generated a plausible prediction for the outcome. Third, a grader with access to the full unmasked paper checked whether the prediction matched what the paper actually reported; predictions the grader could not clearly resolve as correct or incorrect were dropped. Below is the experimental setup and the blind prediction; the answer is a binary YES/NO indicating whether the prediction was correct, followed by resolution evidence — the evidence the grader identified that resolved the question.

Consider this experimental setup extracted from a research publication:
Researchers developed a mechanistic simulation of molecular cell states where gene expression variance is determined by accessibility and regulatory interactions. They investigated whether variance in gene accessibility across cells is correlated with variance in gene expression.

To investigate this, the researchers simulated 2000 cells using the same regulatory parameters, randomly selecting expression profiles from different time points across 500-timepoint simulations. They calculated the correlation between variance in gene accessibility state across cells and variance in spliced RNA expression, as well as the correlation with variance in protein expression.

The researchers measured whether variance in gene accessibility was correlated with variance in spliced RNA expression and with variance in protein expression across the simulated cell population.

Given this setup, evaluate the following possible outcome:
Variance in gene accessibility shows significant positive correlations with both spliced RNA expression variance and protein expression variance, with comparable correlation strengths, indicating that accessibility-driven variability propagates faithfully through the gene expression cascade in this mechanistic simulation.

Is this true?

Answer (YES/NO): NO